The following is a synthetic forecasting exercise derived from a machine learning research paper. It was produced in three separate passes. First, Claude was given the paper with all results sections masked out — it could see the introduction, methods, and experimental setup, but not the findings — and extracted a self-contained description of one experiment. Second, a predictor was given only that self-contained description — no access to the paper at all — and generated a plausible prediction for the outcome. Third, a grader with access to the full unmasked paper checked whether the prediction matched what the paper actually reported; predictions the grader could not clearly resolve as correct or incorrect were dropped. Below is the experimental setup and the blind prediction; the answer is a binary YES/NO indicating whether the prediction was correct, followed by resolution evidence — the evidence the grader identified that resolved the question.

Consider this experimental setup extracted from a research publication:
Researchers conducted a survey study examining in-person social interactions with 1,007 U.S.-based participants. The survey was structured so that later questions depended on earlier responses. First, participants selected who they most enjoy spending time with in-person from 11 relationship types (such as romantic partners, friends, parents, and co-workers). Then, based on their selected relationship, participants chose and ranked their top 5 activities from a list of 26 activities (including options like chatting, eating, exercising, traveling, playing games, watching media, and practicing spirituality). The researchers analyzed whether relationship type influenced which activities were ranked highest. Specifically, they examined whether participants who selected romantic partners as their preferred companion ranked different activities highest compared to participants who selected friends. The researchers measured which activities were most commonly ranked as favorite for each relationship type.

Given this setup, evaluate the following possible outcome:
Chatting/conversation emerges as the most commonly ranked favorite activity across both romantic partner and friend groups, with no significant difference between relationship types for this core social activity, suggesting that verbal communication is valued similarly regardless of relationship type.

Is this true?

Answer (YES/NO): NO